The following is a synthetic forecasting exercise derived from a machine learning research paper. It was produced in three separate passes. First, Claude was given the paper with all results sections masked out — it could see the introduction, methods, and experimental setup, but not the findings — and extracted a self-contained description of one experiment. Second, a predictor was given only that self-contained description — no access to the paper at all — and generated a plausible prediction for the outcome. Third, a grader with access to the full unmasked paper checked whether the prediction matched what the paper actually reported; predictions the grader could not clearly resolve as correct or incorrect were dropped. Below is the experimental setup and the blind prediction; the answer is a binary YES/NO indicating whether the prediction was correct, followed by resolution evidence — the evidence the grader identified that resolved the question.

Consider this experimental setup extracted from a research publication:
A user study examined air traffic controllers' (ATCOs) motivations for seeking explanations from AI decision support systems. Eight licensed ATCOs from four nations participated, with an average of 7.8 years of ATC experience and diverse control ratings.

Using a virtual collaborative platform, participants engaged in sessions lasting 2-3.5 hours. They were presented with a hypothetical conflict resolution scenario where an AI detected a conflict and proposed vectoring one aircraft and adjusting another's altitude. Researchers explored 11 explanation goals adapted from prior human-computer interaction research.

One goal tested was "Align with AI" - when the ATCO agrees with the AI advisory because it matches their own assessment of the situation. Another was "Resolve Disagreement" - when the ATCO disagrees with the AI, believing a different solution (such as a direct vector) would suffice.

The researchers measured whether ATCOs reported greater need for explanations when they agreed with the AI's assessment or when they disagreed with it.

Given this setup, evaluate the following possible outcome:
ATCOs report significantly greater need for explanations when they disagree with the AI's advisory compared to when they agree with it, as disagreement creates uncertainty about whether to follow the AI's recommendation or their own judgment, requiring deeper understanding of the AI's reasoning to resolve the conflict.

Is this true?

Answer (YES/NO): YES